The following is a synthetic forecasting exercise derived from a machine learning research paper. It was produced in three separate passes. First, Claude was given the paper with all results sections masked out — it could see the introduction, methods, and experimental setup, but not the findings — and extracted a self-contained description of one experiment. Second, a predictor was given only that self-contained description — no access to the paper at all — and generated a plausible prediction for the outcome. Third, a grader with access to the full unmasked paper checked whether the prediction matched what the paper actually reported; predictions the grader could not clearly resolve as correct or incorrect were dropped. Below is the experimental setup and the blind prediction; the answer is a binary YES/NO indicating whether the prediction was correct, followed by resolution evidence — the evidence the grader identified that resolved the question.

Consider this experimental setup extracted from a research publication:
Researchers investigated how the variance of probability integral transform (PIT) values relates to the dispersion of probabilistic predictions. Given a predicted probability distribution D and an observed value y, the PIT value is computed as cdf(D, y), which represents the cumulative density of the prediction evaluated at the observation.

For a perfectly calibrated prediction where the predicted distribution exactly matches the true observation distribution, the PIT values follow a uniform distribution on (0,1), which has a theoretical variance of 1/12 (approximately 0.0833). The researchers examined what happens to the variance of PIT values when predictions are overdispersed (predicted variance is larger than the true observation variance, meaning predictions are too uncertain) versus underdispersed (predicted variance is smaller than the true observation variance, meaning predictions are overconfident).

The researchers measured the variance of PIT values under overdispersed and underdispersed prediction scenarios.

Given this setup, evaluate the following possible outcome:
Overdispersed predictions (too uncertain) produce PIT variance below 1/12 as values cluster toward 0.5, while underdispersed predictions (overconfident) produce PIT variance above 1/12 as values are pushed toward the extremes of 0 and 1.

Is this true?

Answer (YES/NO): YES